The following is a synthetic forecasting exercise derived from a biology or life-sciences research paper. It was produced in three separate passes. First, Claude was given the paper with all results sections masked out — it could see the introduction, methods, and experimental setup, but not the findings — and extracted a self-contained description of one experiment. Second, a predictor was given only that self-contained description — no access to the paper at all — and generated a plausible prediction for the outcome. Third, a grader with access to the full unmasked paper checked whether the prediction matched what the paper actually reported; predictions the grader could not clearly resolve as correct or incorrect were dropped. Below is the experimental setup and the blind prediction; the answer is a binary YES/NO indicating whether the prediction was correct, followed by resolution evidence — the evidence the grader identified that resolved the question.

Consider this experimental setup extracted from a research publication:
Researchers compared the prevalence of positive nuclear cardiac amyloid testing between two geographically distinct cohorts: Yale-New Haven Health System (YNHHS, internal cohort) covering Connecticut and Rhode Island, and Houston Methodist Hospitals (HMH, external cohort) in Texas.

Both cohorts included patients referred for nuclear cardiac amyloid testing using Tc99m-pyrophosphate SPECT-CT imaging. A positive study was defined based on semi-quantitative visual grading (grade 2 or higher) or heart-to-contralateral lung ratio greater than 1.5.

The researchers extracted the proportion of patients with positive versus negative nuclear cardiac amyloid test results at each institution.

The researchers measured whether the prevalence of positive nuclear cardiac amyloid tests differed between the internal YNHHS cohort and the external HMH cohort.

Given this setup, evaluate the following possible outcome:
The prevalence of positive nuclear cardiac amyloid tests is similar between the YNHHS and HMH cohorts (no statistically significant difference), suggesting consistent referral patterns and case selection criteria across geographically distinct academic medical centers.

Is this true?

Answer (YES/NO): NO